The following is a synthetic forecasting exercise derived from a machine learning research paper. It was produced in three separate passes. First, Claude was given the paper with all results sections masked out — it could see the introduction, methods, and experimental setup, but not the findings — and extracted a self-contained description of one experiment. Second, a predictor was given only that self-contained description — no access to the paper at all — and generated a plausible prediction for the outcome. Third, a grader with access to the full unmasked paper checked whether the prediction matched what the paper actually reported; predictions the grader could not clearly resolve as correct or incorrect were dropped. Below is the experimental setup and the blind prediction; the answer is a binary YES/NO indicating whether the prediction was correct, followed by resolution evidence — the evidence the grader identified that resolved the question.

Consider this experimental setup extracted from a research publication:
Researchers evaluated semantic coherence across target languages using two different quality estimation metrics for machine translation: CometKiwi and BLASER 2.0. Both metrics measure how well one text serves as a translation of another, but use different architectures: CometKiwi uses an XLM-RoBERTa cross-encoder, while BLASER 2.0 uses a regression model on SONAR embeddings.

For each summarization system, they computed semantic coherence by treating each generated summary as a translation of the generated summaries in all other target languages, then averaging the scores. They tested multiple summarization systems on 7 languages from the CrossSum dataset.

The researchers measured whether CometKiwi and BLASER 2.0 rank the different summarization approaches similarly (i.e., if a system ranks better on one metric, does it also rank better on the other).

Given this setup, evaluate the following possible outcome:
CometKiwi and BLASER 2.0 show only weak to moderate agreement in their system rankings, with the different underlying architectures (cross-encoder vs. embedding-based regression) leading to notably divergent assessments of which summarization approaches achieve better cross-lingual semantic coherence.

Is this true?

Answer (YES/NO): NO